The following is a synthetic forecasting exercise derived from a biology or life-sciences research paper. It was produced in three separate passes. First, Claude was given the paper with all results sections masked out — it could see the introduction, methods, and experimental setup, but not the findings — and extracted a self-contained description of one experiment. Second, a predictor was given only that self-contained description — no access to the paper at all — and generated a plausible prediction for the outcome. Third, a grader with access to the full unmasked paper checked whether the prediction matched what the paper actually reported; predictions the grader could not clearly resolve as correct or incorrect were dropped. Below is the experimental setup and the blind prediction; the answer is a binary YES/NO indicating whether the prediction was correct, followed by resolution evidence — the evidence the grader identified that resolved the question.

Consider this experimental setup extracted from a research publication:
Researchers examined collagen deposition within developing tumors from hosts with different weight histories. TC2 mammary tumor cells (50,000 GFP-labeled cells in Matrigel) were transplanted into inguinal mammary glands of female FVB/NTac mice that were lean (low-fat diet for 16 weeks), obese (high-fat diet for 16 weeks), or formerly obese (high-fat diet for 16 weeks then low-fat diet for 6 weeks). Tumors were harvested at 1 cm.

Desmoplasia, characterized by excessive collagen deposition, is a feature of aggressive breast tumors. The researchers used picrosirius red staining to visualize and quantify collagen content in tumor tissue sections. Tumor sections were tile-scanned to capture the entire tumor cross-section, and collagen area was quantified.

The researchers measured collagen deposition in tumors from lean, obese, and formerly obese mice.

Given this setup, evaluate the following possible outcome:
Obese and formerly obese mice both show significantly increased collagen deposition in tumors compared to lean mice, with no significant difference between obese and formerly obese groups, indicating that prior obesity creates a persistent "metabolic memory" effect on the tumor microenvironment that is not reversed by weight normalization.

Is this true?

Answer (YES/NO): NO